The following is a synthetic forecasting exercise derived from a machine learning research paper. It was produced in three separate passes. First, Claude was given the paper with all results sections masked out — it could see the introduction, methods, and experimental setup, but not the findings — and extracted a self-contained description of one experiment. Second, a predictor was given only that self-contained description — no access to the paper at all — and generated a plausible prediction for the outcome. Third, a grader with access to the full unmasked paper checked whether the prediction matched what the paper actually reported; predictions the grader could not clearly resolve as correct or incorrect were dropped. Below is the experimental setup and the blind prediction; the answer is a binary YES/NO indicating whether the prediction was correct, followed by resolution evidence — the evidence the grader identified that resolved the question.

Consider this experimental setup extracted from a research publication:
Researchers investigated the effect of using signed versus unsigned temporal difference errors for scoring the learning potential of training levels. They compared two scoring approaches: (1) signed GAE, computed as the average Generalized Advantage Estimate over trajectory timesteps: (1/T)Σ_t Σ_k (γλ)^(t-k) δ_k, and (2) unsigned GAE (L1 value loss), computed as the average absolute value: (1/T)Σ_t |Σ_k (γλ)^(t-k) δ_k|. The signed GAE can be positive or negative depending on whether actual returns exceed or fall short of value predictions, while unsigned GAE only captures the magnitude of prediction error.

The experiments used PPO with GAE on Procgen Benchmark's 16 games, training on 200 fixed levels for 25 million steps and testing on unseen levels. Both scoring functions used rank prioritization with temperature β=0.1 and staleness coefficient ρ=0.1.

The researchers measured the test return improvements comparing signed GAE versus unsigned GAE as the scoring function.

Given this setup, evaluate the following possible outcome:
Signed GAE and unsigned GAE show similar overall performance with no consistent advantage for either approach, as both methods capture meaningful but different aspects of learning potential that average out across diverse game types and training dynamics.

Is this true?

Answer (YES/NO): NO